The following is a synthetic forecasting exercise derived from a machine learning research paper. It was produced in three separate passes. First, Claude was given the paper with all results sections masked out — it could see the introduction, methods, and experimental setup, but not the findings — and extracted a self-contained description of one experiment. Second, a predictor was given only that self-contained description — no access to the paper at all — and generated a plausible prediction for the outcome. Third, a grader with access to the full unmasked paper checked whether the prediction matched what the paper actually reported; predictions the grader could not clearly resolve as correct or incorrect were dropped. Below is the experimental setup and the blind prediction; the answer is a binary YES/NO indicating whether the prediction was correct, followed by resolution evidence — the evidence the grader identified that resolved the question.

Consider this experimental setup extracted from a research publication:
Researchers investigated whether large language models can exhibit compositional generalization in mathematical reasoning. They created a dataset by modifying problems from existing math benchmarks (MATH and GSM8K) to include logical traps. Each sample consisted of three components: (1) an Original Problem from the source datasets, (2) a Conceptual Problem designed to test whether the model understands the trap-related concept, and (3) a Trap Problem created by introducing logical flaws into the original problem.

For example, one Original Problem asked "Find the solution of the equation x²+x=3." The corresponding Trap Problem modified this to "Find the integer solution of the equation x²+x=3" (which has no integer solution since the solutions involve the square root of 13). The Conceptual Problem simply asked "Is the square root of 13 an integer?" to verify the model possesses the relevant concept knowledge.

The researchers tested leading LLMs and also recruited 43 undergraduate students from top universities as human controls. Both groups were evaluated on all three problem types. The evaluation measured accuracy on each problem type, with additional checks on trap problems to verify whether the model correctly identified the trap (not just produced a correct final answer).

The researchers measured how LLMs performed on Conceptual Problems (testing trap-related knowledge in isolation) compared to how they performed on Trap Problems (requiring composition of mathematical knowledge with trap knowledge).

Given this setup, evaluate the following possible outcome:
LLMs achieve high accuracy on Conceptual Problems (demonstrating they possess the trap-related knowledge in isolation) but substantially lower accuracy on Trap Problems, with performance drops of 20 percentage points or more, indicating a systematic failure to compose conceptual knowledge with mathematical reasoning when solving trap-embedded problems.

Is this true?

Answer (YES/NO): YES